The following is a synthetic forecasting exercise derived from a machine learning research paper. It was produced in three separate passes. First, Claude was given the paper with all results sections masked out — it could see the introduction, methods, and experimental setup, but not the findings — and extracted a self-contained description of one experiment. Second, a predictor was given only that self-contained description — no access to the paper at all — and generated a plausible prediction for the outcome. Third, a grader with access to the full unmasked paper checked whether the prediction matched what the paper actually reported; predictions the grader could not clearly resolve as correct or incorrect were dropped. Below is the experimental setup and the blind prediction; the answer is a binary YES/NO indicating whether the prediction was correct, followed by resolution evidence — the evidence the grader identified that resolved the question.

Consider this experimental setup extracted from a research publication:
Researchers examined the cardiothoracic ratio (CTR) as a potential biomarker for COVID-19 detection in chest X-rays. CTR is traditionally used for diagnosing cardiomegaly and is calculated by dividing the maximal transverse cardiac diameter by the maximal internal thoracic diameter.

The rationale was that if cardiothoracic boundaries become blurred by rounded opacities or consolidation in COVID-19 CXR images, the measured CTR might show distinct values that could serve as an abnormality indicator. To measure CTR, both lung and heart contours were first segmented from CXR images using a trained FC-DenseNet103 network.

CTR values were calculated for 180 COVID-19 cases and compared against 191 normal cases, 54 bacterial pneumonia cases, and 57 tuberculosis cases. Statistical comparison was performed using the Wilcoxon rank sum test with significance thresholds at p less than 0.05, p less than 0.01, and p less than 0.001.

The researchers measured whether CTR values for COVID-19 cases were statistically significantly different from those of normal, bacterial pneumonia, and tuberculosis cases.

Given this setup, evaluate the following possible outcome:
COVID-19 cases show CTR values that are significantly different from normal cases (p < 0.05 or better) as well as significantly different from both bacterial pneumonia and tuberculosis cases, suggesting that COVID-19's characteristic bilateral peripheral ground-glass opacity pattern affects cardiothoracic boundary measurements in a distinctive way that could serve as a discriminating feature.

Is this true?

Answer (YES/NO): YES